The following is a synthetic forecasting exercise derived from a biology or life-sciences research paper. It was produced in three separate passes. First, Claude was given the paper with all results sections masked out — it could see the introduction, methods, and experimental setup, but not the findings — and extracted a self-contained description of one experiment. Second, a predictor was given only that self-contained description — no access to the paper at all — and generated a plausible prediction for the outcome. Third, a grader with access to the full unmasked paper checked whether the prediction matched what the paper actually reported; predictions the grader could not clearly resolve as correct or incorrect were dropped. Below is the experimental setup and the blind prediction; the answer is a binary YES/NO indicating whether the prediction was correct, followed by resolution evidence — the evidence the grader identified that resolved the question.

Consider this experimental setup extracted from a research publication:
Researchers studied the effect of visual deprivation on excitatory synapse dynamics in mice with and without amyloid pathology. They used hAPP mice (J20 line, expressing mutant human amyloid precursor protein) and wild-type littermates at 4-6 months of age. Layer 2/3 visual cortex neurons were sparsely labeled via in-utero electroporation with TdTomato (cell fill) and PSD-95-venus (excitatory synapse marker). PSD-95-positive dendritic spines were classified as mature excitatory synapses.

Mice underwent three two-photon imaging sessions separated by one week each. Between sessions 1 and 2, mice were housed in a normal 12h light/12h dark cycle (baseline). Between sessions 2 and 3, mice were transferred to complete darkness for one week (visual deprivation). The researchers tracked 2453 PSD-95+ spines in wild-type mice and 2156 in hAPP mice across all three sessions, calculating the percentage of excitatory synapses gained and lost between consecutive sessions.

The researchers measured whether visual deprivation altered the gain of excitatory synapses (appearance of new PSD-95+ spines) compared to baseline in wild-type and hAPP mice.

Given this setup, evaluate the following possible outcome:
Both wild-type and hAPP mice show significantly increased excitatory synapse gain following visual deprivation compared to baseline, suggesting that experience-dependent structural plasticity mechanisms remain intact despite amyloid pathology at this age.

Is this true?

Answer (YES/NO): NO